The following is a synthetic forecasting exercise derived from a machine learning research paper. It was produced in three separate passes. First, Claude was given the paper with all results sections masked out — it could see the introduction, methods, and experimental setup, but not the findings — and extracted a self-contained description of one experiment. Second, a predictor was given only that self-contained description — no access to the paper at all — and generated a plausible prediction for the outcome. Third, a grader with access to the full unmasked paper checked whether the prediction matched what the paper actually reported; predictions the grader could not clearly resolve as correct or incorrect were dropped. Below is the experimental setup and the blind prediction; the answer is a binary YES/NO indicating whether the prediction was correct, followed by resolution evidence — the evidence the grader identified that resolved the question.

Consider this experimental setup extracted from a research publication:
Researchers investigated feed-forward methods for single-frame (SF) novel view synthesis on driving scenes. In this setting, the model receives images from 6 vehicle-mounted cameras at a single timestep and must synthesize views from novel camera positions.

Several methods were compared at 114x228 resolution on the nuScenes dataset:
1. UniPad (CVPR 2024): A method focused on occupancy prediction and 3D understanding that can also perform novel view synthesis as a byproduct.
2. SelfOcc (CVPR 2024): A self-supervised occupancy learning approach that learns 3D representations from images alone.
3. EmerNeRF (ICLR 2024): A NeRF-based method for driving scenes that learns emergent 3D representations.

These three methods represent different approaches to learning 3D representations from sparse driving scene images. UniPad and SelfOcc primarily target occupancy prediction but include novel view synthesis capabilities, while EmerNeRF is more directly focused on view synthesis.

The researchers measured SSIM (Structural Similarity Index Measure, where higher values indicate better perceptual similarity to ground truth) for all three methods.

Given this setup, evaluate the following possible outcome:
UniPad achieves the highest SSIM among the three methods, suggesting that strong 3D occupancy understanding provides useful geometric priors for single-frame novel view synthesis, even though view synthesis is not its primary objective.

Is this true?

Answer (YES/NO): NO